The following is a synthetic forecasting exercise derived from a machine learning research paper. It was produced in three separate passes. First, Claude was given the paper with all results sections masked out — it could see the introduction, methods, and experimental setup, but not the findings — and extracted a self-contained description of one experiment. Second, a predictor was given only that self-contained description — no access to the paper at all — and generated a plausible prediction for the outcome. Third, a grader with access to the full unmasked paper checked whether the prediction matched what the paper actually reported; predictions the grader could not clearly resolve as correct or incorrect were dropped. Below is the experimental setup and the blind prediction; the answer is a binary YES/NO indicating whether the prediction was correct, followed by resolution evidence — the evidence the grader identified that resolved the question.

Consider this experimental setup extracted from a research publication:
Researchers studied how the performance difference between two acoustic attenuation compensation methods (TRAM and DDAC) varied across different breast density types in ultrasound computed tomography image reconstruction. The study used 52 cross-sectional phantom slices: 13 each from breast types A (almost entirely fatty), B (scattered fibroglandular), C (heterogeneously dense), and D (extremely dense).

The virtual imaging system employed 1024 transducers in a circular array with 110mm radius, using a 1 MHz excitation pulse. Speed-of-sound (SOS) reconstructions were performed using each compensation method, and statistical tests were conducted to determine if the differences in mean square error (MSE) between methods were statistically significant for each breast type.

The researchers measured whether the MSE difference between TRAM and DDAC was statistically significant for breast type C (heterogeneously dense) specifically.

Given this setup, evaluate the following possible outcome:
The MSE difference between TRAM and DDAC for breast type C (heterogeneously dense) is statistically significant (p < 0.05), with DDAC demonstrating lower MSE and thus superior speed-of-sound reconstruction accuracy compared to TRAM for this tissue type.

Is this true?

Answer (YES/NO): NO